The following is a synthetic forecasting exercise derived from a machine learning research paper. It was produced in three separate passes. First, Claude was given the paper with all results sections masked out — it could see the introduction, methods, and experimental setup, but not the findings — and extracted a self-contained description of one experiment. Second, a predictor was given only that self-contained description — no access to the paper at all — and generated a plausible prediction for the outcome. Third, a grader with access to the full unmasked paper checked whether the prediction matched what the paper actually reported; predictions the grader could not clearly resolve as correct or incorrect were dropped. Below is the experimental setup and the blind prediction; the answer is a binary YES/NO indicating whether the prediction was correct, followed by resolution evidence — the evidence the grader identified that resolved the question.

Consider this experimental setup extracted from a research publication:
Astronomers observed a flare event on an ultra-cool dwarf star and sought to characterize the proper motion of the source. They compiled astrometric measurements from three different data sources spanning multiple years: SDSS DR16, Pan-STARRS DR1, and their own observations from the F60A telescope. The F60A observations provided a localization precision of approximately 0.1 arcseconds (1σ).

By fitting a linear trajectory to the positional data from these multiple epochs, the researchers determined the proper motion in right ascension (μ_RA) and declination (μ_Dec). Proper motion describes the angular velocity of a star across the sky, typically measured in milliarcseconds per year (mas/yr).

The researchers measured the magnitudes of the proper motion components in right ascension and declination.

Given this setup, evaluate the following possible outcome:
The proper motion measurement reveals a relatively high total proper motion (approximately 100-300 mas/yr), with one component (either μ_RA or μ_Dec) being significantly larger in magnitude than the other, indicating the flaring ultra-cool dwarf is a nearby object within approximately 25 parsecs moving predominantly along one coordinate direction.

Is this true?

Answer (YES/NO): NO